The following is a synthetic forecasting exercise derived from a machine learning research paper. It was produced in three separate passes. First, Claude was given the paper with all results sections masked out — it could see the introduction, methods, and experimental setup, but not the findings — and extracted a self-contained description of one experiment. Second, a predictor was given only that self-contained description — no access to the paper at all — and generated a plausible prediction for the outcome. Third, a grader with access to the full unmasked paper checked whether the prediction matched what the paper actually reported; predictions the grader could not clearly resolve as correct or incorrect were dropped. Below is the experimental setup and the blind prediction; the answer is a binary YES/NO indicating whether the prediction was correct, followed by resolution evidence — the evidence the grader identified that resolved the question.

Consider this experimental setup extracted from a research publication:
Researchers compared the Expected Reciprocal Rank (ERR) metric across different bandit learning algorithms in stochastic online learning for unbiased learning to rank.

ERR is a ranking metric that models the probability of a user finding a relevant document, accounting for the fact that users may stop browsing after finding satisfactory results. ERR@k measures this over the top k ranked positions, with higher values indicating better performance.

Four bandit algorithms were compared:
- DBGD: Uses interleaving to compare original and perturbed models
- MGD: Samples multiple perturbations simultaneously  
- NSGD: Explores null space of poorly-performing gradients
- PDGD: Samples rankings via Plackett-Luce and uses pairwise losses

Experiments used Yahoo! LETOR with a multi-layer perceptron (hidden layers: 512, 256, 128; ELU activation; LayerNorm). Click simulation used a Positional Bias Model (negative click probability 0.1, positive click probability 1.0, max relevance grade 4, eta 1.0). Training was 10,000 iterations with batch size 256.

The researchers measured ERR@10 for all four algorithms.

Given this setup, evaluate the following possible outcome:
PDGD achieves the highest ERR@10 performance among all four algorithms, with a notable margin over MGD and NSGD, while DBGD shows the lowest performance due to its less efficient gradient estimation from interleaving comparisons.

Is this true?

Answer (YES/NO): YES